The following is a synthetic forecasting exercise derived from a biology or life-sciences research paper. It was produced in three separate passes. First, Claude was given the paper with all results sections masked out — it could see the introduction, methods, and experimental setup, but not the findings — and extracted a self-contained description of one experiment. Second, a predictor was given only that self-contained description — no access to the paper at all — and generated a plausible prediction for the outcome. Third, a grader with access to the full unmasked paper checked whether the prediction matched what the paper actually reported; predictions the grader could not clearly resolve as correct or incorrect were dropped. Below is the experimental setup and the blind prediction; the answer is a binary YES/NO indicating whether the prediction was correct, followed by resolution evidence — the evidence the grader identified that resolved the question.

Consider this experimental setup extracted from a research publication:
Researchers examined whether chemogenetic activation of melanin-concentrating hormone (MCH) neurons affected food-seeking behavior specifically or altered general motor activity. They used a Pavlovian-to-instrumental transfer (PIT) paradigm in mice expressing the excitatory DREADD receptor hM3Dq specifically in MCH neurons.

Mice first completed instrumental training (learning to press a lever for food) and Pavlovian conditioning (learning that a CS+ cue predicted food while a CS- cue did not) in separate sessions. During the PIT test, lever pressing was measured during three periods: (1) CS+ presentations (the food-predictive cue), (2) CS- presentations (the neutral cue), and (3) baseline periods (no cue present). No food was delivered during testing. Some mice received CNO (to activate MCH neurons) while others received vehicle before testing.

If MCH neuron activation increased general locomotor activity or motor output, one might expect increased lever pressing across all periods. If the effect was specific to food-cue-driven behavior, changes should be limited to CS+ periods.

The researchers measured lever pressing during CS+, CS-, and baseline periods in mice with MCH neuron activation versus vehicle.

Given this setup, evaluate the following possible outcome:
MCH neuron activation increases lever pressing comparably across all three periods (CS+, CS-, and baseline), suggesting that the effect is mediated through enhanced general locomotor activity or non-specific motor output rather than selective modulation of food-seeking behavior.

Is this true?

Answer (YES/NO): NO